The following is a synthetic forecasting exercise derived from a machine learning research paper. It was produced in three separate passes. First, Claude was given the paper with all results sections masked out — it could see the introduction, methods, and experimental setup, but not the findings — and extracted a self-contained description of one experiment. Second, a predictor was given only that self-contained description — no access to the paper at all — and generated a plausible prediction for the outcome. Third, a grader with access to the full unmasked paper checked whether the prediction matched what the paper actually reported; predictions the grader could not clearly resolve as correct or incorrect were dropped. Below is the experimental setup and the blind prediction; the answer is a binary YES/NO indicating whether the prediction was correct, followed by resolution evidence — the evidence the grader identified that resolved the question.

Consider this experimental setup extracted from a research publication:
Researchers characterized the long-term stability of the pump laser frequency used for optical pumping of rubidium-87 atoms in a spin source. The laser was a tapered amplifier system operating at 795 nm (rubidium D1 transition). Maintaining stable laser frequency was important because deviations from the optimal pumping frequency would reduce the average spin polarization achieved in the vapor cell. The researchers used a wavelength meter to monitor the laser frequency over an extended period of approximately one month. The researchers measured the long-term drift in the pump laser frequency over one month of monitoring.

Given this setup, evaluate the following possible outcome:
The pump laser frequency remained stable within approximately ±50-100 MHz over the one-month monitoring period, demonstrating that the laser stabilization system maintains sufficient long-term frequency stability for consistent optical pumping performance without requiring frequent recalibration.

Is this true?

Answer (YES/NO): NO